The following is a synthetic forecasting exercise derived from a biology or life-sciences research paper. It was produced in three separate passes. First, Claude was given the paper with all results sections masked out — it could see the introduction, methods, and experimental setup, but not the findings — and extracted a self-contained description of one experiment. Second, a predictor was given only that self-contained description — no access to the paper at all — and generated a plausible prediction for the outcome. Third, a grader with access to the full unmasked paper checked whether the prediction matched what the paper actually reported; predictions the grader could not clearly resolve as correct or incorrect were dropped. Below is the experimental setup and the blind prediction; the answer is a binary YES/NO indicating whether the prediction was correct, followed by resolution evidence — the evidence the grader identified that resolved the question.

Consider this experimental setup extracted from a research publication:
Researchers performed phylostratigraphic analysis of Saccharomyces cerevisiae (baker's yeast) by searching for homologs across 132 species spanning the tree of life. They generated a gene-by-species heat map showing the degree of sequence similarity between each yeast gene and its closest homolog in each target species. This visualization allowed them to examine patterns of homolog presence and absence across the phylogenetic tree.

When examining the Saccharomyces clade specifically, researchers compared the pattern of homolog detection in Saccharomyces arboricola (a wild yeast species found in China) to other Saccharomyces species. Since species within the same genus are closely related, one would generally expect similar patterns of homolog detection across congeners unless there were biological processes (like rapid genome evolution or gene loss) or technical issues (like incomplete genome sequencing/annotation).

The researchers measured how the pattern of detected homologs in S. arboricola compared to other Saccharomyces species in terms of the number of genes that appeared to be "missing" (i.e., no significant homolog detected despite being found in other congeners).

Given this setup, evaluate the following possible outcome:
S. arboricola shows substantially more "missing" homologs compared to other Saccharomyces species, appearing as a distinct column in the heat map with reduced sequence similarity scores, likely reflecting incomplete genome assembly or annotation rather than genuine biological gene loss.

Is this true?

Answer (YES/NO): YES